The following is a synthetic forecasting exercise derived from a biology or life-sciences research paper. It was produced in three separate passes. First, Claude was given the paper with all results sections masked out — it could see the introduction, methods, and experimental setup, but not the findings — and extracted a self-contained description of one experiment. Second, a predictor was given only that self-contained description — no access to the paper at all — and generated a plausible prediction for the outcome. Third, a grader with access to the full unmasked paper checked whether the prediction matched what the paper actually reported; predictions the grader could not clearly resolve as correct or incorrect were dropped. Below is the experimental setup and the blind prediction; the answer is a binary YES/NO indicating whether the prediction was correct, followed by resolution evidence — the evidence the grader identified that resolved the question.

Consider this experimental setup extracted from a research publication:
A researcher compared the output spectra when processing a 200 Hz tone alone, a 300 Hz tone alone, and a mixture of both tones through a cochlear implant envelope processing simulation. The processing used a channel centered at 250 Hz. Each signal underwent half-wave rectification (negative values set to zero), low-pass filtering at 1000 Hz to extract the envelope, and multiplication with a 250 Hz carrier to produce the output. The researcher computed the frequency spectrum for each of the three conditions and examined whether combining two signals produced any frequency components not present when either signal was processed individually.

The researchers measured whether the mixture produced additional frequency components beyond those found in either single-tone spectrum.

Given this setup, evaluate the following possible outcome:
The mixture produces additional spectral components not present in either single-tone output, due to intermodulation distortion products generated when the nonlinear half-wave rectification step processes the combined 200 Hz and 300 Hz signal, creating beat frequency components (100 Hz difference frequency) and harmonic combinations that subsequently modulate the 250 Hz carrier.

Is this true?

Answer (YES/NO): YES